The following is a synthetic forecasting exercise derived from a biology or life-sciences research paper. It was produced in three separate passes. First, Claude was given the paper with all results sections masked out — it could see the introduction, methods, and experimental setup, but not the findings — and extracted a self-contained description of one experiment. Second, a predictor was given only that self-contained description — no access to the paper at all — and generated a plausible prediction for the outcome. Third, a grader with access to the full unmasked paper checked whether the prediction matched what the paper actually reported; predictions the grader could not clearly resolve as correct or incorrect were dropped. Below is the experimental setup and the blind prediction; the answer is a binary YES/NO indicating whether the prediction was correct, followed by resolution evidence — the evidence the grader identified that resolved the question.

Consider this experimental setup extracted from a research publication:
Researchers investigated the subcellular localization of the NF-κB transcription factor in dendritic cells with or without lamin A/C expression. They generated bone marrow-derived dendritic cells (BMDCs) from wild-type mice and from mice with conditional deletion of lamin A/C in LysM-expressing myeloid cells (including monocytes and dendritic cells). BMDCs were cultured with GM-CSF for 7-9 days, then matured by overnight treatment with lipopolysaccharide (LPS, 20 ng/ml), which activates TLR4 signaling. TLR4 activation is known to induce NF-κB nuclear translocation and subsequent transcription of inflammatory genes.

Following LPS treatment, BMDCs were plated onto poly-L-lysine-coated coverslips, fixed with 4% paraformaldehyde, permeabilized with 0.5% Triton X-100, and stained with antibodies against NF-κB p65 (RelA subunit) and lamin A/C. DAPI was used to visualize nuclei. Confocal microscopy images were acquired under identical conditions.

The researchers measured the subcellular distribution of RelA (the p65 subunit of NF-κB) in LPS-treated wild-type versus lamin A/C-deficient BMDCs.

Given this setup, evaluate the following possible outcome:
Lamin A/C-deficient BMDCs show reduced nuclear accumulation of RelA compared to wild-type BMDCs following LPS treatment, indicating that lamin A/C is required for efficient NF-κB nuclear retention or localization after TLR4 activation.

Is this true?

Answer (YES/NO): YES